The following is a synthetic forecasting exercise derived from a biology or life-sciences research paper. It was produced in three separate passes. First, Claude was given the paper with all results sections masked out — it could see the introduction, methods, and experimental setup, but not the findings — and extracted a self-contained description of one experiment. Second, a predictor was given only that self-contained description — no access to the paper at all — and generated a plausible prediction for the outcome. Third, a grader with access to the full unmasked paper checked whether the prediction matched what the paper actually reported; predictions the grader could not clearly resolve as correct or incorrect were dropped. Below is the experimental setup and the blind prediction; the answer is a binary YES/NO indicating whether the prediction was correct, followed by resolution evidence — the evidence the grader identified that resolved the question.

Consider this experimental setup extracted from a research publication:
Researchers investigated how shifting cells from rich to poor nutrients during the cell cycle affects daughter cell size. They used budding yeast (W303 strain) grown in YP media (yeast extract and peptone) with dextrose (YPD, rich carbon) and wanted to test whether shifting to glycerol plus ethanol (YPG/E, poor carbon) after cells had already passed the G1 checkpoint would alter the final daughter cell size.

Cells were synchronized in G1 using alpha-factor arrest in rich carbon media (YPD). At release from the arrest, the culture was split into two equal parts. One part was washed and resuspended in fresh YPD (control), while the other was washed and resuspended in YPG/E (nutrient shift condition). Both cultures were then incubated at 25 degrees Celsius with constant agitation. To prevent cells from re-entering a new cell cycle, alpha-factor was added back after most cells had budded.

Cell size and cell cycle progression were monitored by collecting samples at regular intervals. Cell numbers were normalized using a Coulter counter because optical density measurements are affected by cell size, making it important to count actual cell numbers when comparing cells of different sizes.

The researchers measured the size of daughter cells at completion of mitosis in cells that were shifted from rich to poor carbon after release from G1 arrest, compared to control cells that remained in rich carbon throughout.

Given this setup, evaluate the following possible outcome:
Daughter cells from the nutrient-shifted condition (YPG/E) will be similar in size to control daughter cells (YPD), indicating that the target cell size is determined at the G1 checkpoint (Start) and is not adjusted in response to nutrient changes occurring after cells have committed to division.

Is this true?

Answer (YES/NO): NO